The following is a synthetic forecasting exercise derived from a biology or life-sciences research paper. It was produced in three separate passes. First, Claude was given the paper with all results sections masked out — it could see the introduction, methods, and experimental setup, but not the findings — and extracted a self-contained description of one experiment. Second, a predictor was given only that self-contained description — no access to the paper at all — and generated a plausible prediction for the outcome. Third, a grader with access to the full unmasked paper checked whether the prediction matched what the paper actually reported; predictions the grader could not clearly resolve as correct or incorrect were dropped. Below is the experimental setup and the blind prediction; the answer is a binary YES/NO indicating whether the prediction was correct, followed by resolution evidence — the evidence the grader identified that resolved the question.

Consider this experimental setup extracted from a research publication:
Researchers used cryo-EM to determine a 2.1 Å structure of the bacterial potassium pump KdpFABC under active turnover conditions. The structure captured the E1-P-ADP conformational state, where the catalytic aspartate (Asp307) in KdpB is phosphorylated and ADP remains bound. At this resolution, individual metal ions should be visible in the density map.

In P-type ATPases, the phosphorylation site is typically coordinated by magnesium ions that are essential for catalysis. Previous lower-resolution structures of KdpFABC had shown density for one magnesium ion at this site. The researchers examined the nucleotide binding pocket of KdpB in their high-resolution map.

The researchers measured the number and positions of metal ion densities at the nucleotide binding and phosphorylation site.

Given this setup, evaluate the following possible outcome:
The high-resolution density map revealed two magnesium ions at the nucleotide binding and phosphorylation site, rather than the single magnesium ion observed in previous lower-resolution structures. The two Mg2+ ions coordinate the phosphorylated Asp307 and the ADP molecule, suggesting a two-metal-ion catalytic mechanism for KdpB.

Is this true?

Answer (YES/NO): NO